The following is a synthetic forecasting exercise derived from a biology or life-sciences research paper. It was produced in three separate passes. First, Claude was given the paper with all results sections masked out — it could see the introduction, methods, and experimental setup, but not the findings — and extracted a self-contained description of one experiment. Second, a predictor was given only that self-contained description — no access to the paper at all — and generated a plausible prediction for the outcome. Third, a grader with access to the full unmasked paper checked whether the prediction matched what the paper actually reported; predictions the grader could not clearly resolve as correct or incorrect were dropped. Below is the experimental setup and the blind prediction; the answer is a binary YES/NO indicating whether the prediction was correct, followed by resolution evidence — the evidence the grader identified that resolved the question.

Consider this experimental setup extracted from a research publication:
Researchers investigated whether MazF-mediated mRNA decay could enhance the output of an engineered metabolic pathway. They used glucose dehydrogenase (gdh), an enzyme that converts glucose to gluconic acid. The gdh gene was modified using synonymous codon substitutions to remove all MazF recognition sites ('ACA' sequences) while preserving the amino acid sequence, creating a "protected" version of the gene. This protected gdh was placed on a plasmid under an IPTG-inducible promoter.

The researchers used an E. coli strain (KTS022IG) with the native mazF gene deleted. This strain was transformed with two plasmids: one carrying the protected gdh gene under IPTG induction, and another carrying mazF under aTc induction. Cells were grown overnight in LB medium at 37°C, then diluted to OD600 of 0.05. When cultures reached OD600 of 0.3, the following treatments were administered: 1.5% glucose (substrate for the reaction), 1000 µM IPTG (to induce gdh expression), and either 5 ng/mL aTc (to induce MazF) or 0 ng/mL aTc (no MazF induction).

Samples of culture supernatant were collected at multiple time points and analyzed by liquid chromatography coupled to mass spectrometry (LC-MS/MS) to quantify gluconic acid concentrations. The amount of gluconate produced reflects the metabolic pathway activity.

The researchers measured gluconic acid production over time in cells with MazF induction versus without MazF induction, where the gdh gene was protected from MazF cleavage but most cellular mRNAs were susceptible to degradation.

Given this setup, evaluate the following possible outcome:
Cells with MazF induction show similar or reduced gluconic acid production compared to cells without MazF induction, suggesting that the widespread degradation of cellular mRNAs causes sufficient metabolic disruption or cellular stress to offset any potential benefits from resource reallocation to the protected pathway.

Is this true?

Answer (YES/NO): NO